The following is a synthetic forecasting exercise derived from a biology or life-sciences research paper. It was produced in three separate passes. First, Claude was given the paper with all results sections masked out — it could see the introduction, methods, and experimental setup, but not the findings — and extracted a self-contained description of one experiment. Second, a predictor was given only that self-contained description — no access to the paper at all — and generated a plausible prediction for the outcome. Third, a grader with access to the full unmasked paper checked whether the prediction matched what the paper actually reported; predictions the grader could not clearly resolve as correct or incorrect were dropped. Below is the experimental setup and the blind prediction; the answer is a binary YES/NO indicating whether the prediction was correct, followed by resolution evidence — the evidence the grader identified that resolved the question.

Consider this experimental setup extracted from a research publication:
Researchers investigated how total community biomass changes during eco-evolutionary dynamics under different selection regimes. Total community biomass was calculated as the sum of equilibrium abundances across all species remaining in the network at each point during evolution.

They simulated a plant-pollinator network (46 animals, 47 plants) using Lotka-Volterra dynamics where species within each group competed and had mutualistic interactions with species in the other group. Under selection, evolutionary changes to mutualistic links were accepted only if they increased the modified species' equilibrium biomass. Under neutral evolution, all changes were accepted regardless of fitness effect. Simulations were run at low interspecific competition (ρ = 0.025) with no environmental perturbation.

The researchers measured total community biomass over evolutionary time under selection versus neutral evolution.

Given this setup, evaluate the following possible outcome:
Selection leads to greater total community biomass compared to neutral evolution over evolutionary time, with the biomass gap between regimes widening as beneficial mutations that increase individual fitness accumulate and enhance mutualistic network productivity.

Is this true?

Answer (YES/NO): YES